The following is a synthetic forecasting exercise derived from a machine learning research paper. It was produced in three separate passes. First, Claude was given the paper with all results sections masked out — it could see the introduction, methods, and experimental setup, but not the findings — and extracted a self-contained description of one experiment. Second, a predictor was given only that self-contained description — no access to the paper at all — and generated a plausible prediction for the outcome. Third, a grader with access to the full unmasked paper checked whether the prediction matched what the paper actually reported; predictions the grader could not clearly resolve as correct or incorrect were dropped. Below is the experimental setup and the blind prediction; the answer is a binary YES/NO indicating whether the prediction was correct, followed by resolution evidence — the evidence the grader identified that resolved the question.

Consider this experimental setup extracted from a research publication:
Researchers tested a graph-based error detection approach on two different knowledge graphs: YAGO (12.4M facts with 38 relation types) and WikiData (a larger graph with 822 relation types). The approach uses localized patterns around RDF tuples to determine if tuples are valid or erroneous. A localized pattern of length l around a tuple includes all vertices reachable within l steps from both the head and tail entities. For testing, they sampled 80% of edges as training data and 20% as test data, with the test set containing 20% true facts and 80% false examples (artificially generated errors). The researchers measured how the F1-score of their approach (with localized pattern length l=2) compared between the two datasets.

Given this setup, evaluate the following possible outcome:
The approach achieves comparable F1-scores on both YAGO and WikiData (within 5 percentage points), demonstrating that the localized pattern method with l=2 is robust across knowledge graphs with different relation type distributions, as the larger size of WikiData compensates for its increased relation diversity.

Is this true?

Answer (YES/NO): YES